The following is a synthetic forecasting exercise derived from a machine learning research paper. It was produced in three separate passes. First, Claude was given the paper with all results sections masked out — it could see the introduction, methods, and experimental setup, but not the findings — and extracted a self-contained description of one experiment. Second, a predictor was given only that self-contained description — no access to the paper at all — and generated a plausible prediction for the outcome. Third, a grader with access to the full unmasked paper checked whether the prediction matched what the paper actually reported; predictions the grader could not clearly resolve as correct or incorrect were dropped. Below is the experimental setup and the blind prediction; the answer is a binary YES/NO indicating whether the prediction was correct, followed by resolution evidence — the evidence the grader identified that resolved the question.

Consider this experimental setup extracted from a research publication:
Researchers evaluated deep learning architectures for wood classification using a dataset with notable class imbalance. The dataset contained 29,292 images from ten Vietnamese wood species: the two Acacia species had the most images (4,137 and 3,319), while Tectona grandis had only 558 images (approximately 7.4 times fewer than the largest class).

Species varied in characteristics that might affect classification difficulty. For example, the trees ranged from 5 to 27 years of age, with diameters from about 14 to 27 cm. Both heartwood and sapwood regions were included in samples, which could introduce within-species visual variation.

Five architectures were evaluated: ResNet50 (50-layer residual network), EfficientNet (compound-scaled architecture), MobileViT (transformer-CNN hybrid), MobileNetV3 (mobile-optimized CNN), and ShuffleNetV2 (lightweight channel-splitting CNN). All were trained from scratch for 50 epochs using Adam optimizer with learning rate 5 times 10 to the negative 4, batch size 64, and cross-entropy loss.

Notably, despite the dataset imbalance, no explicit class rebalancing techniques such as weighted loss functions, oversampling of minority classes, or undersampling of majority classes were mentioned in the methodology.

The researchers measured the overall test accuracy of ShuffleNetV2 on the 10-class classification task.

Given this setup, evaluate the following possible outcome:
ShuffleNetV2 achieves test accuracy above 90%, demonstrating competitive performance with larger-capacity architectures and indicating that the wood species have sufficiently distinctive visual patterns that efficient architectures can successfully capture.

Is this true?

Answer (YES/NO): YES